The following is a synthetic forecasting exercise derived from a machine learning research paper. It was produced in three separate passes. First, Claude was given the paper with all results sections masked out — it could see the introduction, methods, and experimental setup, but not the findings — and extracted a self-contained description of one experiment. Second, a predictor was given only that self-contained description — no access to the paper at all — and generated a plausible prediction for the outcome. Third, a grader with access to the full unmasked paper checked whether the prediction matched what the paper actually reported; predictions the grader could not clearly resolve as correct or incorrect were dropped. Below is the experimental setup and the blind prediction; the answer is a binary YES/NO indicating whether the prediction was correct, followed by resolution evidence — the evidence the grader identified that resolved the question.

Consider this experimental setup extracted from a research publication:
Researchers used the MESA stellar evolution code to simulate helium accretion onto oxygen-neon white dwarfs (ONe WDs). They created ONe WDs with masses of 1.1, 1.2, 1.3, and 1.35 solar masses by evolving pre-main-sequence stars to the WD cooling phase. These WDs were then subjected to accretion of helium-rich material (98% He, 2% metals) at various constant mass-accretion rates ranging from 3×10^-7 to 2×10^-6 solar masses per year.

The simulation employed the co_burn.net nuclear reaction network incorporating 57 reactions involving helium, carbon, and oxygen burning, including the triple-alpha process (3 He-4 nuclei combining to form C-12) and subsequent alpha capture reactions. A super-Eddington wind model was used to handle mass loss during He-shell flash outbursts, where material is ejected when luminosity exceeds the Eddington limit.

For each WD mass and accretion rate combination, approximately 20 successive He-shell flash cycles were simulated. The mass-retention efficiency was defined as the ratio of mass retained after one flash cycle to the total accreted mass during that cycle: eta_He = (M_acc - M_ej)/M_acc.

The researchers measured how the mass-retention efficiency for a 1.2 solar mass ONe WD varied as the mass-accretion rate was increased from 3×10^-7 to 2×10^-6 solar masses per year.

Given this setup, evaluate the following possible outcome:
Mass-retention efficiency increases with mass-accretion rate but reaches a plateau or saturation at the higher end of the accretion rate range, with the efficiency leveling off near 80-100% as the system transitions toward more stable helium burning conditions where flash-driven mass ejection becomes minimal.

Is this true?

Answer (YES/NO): NO